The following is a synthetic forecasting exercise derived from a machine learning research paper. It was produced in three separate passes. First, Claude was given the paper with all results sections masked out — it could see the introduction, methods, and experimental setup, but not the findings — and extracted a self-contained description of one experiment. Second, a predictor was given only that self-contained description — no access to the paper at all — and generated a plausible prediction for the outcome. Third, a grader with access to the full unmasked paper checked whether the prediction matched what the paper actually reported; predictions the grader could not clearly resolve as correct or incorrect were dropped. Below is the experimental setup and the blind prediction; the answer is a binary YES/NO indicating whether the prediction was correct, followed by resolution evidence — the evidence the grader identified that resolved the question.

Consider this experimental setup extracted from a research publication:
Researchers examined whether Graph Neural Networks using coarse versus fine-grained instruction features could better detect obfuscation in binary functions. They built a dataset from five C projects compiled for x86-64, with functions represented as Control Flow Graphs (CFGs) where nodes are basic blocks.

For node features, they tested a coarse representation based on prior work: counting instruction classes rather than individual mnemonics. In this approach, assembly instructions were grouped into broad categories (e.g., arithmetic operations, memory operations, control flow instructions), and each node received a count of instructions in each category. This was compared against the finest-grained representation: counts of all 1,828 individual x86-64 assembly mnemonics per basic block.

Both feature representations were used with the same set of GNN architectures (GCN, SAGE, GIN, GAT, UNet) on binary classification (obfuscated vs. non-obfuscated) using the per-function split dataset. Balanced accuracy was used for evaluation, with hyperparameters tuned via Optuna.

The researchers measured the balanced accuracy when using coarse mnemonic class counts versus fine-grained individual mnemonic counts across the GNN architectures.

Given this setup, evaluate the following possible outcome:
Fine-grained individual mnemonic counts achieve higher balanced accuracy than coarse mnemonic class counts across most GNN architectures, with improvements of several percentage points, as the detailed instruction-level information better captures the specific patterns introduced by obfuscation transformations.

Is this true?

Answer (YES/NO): YES